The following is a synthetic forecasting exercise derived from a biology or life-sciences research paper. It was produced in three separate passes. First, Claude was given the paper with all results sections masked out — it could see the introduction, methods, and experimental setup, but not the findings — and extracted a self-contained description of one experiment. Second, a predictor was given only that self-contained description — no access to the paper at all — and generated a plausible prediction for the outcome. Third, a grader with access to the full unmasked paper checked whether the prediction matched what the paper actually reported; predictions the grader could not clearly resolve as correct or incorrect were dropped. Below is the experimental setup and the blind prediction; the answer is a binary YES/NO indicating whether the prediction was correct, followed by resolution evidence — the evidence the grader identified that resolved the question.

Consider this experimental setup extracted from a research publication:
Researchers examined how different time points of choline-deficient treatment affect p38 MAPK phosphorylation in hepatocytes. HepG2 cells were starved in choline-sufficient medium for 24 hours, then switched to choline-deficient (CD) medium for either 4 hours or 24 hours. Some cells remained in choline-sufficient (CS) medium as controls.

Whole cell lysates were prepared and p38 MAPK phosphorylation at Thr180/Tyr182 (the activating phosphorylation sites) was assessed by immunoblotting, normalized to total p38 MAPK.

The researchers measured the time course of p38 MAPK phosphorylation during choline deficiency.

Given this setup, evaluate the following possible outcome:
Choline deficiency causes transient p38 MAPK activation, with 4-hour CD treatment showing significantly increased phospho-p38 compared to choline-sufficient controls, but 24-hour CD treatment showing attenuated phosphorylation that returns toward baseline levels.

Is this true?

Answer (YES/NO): NO